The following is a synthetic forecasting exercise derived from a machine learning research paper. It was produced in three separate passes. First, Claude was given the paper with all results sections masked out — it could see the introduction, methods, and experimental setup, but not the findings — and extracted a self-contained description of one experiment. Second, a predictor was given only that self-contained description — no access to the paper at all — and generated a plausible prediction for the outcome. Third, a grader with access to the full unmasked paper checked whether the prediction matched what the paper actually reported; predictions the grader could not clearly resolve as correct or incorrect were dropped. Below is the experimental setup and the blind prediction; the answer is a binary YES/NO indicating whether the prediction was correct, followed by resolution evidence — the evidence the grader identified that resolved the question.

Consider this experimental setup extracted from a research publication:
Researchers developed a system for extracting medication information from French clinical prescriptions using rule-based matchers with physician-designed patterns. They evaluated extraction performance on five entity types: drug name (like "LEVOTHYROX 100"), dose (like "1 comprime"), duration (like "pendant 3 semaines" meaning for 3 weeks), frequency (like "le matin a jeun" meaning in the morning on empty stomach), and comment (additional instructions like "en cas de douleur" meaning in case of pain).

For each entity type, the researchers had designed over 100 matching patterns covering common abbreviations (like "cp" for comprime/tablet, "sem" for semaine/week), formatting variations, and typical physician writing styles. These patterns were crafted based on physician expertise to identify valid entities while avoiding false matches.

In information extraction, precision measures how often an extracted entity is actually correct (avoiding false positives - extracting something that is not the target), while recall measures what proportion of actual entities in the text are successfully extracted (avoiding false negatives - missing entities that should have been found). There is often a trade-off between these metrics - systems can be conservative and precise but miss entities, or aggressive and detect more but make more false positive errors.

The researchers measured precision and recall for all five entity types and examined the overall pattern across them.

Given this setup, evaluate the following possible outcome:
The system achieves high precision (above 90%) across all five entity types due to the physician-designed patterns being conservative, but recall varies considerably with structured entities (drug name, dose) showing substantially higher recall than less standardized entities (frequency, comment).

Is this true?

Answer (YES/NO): NO